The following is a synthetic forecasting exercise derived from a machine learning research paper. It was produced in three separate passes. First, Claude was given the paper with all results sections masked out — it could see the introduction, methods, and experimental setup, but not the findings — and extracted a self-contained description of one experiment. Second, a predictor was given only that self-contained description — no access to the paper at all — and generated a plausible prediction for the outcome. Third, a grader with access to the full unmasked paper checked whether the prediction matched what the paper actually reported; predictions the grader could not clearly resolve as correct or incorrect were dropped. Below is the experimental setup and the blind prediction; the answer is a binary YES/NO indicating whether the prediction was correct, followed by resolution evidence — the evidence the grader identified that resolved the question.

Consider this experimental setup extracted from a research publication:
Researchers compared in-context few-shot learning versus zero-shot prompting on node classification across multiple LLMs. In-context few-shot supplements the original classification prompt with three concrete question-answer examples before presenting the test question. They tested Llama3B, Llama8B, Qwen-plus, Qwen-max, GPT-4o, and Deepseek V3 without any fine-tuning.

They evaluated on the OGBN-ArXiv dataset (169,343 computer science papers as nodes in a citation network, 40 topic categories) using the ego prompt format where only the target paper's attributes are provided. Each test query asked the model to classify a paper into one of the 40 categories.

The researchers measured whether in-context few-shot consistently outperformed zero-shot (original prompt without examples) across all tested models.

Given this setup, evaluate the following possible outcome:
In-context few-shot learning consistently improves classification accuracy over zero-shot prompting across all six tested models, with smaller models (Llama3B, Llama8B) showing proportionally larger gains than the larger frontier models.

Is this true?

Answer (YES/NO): NO